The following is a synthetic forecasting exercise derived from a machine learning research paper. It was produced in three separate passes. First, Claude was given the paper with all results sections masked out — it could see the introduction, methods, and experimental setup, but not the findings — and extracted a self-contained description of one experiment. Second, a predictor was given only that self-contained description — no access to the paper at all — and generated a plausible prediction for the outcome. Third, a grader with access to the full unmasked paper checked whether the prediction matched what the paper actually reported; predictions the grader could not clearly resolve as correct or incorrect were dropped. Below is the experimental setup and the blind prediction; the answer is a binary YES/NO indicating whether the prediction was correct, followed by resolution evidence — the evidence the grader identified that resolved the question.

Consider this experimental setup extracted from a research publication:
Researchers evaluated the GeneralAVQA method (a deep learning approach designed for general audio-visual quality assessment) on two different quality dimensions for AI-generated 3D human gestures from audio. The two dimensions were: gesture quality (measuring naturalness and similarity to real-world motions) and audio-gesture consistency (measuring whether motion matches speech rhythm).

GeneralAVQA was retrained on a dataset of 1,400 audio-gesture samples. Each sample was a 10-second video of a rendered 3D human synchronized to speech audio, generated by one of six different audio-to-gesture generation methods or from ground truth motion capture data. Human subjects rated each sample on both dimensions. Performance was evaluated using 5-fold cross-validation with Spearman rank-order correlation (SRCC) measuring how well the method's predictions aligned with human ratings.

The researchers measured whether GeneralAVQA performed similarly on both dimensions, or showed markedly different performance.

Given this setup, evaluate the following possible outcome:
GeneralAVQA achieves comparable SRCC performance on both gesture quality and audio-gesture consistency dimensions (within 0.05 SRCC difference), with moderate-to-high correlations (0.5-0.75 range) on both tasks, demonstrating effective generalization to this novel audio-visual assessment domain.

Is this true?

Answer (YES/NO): NO